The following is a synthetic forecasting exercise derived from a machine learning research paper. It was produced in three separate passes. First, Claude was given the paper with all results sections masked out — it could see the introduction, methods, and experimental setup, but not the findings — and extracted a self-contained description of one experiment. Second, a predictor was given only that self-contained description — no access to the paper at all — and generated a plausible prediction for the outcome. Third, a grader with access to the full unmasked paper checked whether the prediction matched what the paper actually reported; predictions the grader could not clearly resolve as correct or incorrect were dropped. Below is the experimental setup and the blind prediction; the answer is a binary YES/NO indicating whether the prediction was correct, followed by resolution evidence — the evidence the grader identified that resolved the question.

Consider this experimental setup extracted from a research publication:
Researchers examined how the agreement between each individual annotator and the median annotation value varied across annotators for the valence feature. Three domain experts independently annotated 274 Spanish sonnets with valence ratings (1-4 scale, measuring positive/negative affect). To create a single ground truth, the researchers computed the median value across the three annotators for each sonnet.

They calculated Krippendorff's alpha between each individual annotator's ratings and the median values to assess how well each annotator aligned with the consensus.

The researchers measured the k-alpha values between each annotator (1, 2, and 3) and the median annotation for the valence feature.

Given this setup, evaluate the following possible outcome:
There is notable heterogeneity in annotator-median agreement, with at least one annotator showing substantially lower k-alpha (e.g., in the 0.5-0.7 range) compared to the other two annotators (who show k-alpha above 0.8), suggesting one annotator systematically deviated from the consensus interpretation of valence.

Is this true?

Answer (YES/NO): NO